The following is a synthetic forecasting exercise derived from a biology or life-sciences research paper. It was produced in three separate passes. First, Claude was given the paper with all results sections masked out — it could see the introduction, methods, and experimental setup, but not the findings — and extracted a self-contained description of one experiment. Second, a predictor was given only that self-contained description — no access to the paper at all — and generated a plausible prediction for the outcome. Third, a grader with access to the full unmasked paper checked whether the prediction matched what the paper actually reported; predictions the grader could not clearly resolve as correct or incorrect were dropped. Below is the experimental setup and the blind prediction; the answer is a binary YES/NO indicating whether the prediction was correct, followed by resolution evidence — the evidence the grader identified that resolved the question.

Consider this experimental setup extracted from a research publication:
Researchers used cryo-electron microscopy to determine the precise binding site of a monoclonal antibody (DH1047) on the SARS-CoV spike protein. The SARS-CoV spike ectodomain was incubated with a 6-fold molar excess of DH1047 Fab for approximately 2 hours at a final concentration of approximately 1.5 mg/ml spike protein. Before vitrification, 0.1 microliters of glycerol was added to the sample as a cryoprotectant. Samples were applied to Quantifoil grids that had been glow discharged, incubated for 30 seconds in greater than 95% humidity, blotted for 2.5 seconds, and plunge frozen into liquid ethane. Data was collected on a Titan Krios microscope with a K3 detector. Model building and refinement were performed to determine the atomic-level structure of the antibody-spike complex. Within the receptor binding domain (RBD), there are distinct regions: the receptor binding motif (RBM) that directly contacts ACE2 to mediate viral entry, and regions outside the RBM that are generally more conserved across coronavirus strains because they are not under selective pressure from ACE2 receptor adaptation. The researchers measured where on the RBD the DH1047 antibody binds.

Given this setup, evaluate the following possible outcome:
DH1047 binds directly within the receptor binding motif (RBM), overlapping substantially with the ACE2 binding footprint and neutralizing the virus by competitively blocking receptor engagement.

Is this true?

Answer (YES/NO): NO